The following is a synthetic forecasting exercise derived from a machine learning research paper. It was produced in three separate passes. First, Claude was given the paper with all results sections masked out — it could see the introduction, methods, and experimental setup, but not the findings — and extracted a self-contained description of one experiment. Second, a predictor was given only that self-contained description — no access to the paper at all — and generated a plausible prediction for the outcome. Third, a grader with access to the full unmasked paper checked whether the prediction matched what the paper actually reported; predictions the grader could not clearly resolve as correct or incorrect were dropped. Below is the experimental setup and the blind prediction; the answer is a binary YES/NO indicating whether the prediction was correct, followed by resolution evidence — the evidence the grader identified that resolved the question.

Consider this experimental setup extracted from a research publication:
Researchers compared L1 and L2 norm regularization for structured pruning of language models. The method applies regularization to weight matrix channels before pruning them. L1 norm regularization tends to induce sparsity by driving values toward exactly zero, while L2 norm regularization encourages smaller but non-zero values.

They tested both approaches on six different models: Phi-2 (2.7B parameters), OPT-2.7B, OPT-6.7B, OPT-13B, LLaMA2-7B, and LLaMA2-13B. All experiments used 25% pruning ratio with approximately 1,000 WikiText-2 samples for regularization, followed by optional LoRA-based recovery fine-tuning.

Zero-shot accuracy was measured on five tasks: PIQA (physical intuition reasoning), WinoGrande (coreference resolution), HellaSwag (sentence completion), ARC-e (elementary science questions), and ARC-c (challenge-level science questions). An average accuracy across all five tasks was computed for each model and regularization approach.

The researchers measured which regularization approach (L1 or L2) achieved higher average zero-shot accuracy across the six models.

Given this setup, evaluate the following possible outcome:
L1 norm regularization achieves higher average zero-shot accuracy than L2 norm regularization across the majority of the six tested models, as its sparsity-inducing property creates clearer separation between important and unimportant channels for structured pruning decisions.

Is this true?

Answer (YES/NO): NO